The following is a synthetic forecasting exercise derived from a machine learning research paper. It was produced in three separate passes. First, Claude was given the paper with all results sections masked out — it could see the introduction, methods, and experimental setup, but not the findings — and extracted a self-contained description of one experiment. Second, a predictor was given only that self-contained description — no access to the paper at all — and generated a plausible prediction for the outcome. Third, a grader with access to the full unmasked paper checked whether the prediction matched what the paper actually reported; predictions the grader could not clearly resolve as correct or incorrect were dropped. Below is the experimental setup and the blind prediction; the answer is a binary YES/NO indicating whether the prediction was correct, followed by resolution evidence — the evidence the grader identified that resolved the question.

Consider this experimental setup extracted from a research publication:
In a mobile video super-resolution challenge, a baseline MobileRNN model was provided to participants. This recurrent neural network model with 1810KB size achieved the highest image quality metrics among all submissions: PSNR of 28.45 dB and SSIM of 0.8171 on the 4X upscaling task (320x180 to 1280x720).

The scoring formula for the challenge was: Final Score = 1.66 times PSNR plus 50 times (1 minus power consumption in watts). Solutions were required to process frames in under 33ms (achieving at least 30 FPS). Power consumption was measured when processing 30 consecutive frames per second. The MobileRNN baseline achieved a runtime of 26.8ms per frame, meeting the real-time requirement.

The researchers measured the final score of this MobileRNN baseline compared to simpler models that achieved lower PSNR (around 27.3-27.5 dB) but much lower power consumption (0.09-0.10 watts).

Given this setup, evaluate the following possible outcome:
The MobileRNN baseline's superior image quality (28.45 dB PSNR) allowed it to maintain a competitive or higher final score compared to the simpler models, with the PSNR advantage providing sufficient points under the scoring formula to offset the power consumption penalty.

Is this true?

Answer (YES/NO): NO